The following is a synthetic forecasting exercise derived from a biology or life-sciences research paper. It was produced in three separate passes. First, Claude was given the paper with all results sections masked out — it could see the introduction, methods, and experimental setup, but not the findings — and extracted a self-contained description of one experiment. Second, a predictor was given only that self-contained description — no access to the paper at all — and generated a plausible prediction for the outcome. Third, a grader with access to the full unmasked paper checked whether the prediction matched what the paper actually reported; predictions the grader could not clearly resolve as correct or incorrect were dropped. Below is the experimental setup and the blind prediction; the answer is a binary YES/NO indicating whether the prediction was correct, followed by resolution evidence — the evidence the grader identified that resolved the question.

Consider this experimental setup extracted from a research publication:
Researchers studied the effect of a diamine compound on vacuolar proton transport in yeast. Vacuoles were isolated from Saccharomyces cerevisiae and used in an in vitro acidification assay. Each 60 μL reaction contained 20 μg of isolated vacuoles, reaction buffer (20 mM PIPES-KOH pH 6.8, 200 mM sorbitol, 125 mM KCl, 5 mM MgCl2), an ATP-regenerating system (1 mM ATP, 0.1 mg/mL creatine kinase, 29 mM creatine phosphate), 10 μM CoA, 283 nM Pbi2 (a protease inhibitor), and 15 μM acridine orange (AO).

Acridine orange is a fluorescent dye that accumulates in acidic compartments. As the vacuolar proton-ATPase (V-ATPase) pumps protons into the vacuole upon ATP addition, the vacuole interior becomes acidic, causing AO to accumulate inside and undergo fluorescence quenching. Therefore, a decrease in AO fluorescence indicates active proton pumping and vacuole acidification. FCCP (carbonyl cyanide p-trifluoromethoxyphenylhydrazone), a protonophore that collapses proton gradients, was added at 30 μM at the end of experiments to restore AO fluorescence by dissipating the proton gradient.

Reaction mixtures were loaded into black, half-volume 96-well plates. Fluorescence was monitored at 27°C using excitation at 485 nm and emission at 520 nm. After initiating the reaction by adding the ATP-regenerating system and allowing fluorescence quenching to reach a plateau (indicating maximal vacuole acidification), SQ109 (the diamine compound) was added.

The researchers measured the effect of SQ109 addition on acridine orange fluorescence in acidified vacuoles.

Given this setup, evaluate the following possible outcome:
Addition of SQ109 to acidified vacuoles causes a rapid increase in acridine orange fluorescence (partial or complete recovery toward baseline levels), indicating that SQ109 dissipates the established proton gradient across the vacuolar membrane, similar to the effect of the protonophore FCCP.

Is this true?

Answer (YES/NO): YES